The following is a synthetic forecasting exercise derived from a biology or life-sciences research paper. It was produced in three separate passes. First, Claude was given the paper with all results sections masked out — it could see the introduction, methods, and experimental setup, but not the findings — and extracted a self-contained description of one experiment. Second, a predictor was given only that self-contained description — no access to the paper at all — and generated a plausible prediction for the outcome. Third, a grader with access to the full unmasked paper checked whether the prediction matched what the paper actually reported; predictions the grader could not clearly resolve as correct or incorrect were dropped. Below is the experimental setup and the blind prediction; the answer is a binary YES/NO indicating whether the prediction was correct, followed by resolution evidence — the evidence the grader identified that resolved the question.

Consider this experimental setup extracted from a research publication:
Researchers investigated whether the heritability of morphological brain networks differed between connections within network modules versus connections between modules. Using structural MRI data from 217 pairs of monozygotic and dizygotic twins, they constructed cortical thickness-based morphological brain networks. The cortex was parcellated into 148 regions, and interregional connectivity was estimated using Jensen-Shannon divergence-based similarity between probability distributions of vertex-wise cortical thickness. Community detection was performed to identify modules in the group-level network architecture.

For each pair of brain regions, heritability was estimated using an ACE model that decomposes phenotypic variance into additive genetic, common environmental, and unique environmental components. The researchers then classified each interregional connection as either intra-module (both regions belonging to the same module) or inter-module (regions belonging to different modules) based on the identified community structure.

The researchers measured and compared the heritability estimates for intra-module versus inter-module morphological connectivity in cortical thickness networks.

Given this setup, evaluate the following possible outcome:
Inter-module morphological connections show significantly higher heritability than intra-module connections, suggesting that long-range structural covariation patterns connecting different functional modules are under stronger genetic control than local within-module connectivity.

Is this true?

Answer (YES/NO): YES